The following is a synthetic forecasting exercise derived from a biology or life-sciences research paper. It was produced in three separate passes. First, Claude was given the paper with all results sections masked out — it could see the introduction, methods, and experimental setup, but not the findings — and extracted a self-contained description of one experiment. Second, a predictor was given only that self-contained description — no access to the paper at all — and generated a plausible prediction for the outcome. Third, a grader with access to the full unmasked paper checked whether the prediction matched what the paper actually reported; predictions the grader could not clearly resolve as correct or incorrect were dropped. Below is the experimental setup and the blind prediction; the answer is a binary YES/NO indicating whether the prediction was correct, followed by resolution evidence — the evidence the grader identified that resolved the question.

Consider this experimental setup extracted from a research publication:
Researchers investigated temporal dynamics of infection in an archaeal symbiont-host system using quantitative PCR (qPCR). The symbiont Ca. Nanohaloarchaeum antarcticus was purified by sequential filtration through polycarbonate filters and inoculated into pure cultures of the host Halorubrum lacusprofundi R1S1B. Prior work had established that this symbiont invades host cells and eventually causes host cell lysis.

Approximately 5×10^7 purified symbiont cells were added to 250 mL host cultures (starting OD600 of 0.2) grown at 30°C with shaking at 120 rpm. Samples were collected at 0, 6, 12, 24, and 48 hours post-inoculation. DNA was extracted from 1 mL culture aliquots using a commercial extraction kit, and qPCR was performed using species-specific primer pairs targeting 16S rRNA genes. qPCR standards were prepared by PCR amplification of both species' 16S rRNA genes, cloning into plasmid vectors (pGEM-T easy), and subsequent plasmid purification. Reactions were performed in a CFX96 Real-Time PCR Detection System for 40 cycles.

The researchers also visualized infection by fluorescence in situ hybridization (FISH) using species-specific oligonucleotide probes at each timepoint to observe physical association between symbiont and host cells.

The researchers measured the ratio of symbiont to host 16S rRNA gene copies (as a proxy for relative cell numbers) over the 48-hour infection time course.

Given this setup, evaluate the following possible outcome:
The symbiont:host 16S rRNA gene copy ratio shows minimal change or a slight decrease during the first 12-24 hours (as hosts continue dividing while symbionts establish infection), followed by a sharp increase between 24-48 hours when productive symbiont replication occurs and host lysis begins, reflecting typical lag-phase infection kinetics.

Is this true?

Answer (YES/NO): NO